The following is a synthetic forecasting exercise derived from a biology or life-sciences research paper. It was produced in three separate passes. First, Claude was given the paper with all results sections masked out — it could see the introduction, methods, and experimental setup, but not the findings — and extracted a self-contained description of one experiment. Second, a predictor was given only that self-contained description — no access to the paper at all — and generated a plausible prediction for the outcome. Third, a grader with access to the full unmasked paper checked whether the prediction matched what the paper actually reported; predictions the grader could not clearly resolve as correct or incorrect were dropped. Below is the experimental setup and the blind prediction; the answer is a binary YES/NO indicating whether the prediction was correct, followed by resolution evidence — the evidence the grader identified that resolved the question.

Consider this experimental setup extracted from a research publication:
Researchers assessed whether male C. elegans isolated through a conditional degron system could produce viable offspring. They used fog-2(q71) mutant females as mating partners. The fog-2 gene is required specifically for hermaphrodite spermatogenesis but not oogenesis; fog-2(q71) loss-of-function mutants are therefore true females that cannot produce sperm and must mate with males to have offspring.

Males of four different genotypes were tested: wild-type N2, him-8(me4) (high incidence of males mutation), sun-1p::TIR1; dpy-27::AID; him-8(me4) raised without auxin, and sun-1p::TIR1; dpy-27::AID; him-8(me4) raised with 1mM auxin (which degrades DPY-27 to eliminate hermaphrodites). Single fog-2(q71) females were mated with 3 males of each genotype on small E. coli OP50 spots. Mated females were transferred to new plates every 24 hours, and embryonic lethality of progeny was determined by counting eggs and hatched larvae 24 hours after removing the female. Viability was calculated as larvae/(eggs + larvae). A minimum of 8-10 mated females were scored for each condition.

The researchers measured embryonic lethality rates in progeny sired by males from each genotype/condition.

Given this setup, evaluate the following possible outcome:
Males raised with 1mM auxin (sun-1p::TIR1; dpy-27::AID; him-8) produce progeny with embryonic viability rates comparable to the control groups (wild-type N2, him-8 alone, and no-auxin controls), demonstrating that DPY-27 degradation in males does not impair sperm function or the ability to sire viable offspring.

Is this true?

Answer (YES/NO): YES